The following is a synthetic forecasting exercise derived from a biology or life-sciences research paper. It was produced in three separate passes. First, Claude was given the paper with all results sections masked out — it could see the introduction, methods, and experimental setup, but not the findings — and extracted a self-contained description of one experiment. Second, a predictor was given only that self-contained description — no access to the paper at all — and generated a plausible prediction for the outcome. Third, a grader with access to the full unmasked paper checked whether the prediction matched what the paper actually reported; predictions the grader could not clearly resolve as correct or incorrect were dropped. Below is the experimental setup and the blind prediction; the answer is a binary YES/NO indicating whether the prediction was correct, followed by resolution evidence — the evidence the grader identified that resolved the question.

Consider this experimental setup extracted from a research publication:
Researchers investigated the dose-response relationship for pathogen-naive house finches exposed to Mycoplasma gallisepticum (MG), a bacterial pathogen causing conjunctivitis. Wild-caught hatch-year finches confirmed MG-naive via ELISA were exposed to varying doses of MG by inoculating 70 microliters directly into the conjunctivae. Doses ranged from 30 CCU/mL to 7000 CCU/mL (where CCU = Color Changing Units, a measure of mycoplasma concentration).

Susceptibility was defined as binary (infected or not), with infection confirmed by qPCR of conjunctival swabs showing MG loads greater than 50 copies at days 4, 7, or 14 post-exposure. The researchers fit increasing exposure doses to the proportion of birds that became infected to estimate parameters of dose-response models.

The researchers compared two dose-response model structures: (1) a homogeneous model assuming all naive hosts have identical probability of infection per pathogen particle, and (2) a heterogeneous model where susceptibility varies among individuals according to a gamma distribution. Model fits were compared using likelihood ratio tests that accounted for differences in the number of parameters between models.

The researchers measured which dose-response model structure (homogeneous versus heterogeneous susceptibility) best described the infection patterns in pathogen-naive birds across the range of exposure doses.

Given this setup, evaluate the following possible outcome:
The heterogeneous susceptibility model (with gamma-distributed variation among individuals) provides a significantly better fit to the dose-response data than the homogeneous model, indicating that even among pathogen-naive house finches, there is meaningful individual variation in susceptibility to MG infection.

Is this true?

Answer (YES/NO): NO